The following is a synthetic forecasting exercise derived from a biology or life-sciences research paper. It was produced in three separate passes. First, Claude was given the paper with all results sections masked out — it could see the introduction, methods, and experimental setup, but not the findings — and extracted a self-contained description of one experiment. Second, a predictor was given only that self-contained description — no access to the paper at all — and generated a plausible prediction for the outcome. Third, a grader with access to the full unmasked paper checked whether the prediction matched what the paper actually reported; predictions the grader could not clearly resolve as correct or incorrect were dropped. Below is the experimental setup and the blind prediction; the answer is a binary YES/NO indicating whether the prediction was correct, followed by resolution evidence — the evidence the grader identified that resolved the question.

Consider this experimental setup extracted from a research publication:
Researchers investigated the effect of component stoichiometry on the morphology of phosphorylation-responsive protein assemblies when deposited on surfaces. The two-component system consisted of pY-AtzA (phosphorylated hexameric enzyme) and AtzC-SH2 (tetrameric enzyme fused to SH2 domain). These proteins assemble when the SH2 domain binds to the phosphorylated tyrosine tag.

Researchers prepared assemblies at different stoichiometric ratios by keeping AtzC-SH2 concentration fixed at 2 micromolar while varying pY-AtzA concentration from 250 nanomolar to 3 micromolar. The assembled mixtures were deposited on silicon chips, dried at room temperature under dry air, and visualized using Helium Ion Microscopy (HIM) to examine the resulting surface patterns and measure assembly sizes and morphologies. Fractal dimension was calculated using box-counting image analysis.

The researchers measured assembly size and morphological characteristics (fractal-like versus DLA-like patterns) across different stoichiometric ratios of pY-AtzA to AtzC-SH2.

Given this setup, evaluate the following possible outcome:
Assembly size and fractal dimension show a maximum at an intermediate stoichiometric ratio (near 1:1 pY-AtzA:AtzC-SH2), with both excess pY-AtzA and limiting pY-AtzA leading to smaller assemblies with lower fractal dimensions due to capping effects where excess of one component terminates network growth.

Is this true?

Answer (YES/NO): NO